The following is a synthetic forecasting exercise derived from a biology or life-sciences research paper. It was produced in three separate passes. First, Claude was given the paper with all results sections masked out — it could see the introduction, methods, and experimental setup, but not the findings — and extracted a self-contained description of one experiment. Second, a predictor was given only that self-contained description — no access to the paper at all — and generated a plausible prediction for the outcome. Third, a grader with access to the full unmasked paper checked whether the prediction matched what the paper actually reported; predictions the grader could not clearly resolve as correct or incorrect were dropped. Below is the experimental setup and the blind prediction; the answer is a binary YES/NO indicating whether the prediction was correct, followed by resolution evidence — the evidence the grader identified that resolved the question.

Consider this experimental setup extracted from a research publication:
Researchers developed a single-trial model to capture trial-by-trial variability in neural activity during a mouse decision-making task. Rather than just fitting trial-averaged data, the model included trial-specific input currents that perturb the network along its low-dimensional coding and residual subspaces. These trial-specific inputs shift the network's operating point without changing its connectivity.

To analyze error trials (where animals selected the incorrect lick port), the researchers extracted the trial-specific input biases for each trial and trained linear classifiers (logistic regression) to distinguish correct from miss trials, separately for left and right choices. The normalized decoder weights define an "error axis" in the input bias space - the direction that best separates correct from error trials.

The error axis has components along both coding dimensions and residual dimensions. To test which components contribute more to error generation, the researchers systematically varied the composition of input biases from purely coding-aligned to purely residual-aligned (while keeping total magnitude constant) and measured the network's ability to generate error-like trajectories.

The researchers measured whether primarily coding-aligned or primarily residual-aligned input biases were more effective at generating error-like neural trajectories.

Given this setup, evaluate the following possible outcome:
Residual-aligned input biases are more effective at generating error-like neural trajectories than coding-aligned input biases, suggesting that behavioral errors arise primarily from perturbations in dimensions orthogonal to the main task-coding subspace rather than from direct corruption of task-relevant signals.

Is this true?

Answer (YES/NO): YES